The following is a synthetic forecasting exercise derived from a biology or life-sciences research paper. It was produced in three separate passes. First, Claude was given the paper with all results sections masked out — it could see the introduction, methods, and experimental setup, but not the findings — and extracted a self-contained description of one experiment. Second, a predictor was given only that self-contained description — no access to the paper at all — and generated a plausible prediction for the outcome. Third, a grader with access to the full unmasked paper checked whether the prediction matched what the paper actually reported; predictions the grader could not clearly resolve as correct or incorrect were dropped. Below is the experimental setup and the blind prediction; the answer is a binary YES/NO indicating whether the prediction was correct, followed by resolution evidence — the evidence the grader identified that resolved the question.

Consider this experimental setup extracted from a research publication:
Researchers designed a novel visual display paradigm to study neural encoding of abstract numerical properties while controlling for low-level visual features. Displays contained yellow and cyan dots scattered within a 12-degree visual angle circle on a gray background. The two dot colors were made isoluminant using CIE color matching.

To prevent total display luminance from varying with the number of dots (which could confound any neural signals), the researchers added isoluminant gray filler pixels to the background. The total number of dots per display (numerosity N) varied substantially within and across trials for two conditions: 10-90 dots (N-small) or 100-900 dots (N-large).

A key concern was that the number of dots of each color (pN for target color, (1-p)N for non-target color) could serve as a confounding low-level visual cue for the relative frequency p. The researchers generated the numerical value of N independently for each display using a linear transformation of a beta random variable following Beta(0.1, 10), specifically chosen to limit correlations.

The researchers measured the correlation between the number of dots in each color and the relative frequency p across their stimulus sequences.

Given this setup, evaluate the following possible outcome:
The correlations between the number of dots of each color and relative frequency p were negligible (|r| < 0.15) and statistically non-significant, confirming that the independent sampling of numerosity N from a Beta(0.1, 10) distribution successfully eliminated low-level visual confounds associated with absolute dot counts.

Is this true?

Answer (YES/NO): NO